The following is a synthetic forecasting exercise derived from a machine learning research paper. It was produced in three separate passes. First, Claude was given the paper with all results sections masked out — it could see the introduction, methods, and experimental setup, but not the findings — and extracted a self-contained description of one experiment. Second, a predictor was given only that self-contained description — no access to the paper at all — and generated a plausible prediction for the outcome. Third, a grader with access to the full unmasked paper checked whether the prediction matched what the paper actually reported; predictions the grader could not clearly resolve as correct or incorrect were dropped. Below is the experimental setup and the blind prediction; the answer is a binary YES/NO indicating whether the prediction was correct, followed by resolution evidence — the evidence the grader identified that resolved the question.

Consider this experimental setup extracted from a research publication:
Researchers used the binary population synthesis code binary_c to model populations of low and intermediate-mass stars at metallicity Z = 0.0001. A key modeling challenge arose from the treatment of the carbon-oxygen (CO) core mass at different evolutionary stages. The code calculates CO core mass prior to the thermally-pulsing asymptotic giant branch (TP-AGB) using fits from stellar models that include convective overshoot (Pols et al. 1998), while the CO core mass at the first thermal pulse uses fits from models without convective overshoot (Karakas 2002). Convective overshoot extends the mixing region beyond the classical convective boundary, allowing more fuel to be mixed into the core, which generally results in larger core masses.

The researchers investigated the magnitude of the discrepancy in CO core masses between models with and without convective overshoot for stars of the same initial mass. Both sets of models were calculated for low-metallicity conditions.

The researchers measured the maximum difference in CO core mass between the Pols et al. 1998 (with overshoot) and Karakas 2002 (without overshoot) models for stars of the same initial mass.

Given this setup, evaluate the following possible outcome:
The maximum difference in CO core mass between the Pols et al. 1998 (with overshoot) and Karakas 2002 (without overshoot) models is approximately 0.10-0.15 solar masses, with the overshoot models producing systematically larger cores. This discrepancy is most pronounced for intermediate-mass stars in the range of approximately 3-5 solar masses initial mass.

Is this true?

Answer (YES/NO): NO